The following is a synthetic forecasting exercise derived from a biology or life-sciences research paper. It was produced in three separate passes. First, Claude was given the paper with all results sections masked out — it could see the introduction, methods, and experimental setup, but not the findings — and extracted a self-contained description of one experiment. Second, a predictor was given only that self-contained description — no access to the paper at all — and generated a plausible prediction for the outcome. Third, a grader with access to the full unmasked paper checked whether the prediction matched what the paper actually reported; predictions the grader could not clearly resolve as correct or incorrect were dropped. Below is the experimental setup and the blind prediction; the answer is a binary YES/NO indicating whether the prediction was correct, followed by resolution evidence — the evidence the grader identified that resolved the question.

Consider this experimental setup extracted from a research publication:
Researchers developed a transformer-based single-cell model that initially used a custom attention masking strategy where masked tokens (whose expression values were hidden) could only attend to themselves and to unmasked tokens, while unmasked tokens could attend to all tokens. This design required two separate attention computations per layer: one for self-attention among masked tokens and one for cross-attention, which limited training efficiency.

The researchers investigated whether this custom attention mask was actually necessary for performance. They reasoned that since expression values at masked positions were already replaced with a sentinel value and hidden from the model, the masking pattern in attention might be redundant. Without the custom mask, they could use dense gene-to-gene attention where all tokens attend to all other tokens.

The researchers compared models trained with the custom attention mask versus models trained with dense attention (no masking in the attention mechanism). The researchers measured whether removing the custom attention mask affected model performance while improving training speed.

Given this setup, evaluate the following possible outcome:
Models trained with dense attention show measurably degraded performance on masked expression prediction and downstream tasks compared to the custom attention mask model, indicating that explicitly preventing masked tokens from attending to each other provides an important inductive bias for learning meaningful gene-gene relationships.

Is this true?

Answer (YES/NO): NO